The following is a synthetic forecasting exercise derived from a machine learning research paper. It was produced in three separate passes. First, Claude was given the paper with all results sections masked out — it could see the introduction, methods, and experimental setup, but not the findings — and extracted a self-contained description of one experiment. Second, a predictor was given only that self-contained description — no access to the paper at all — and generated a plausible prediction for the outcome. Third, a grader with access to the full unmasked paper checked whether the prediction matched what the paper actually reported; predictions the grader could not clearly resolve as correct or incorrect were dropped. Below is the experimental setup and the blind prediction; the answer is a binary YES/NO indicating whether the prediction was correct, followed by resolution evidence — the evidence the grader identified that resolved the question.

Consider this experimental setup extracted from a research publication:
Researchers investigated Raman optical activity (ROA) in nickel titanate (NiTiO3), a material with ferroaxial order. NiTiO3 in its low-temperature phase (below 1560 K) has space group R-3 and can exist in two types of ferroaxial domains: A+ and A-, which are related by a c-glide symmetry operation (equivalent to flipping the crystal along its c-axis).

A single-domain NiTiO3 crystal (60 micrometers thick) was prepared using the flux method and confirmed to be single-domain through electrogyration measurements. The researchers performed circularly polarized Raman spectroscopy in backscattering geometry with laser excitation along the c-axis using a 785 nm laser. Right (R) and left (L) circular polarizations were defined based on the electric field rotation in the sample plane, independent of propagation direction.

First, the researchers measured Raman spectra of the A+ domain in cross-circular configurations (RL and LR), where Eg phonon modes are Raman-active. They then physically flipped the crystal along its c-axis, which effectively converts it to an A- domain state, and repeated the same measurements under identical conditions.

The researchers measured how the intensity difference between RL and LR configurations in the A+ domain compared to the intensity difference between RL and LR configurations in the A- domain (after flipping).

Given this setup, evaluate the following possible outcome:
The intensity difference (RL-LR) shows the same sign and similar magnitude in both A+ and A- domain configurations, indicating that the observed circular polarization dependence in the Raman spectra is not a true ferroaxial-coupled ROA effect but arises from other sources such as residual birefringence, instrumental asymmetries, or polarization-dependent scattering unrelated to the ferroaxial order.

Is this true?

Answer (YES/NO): NO